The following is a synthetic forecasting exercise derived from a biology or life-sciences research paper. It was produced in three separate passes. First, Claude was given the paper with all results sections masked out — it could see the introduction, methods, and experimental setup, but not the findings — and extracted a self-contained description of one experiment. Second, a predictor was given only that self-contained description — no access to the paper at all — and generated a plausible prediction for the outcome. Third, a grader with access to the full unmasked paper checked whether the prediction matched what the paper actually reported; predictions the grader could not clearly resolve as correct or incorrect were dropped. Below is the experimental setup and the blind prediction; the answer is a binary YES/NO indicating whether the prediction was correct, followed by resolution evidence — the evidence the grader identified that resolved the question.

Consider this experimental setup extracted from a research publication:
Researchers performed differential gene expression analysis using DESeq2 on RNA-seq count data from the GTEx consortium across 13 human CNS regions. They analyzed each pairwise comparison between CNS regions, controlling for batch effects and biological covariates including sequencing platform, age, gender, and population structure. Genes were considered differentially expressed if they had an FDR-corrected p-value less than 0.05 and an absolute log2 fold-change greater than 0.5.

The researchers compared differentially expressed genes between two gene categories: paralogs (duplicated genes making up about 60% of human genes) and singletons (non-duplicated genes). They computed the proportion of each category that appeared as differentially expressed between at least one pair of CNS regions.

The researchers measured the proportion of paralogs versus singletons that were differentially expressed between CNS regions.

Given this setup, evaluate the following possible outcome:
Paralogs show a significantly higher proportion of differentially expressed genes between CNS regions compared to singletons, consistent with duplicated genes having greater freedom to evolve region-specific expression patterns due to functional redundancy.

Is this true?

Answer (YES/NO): YES